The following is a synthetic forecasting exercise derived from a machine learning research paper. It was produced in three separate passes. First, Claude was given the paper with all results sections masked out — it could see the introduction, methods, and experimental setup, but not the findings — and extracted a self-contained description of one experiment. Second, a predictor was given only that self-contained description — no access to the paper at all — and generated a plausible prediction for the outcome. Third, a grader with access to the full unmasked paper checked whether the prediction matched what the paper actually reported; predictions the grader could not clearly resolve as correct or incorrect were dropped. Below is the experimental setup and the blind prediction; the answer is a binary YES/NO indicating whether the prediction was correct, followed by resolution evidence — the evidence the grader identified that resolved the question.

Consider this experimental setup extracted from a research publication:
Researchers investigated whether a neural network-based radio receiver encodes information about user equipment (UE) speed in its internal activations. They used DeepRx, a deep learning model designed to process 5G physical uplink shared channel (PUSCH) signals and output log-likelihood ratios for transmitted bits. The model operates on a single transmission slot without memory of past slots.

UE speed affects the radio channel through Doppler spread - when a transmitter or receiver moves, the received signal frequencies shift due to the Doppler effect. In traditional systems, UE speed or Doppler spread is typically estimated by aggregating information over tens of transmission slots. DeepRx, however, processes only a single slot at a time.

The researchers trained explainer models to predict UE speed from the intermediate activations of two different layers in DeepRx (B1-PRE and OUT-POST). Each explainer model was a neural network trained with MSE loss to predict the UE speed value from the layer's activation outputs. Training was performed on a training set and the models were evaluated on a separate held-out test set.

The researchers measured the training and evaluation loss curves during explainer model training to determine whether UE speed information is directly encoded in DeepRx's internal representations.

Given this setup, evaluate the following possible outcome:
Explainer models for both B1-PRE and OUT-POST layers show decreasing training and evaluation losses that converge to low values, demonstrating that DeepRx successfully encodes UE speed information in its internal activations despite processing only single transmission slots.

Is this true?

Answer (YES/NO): NO